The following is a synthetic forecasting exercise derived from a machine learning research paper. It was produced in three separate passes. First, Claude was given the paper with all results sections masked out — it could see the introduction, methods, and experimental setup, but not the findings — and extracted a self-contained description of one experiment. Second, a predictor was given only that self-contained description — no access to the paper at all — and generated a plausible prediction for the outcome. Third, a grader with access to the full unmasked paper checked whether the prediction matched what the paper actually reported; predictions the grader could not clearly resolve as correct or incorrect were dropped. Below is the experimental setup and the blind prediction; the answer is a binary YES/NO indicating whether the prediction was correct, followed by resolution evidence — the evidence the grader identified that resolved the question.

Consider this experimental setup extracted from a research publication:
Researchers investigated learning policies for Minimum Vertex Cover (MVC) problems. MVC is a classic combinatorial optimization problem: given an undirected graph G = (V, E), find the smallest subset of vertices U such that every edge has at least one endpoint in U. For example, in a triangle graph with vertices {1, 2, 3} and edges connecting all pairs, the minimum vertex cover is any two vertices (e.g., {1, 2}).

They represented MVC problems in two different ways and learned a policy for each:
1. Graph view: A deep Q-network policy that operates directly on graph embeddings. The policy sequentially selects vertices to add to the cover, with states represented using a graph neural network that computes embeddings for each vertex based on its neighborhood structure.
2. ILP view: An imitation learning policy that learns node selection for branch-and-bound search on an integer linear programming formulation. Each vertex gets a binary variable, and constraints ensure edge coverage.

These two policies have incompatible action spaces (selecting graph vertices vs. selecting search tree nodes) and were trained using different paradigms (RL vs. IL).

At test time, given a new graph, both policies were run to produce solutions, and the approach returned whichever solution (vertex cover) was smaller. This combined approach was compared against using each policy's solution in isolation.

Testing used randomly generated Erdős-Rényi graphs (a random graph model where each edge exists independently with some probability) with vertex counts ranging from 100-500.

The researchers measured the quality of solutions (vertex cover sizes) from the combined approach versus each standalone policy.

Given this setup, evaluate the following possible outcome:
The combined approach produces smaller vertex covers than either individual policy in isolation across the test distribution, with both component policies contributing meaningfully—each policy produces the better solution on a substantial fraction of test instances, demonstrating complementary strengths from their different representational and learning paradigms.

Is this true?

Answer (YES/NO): YES